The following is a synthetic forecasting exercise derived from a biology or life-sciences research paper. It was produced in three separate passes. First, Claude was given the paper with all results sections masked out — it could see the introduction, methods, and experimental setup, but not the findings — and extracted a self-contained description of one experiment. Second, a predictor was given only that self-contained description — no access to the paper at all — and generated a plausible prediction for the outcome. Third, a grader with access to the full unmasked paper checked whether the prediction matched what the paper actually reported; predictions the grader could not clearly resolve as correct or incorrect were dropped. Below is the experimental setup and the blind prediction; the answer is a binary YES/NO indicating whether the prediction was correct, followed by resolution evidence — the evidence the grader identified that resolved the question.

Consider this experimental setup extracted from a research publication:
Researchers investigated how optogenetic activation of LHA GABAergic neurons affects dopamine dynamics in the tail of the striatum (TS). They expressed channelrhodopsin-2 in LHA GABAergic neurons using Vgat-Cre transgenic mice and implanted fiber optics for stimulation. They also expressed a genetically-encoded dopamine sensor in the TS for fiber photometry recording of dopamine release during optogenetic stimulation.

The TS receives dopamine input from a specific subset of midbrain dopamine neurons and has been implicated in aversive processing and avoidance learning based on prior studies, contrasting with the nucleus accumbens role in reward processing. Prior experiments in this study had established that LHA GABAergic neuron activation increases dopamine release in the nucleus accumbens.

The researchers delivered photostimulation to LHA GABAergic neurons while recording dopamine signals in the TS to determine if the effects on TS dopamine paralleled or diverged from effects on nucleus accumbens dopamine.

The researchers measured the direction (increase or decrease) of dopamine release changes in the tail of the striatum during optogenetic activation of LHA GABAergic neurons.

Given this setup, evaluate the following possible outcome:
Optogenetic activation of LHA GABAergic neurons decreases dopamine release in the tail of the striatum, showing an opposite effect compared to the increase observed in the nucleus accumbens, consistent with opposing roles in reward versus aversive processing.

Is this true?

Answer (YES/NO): NO